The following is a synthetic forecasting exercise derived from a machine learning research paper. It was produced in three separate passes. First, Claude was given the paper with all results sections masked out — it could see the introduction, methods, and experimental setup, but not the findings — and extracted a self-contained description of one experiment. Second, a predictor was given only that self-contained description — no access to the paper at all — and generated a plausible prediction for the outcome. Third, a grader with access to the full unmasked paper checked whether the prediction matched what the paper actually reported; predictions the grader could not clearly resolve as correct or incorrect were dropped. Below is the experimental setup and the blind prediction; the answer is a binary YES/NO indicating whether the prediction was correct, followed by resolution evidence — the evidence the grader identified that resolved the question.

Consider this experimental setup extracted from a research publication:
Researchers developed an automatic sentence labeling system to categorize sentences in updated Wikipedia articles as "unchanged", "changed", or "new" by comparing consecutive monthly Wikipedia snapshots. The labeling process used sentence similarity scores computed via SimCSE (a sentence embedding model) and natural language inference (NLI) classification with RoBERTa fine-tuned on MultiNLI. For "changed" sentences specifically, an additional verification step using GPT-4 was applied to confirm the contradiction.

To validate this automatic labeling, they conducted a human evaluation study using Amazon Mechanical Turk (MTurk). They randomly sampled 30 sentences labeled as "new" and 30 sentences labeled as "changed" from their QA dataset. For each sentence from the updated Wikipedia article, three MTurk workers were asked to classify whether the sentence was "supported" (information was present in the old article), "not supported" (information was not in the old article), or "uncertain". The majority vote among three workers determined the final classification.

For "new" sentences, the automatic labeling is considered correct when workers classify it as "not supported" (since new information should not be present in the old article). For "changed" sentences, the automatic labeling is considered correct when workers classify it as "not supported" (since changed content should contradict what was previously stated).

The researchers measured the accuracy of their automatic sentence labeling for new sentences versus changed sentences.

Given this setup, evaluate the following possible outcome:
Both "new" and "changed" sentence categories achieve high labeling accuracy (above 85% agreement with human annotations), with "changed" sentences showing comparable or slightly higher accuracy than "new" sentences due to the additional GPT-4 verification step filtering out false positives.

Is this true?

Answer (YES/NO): NO